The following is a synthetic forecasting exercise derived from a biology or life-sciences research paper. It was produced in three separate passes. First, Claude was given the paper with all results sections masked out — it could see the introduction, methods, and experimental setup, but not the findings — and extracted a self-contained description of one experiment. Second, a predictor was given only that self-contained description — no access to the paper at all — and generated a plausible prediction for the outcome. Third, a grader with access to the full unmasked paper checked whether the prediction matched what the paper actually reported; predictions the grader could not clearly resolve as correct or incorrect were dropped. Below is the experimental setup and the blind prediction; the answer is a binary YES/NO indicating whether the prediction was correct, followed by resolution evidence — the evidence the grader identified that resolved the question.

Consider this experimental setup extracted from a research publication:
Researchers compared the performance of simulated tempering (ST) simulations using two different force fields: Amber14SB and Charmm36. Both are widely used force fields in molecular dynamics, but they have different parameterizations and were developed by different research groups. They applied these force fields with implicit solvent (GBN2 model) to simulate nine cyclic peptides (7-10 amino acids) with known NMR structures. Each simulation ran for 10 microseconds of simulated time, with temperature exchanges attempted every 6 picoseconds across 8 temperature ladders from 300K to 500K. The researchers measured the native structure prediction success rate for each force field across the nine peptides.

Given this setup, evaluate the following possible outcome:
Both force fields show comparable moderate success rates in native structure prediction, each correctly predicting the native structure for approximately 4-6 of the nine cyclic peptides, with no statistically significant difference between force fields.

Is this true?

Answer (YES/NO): NO